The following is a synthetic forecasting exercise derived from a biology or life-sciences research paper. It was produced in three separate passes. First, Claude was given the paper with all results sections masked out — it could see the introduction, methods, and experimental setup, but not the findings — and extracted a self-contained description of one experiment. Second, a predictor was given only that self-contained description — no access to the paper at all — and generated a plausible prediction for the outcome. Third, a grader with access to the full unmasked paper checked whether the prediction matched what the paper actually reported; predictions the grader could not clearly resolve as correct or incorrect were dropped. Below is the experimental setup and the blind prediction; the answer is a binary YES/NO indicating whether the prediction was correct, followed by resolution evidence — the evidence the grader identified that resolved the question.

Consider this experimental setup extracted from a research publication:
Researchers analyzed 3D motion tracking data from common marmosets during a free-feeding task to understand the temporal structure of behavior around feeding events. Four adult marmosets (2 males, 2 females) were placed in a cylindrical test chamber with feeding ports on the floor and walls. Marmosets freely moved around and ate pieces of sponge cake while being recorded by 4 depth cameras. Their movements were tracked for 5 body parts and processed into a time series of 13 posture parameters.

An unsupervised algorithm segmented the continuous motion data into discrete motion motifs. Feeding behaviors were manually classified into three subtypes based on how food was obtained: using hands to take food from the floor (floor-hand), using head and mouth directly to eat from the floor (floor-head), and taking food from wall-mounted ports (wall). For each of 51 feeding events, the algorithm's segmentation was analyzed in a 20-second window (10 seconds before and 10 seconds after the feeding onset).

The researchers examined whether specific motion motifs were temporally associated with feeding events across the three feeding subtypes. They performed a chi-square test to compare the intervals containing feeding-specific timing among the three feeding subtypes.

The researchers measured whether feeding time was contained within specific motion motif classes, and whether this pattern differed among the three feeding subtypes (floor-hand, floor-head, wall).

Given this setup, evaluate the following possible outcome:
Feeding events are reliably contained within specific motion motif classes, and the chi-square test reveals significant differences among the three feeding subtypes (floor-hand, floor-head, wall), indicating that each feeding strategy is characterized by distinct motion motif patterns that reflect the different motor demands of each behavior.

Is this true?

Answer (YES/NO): YES